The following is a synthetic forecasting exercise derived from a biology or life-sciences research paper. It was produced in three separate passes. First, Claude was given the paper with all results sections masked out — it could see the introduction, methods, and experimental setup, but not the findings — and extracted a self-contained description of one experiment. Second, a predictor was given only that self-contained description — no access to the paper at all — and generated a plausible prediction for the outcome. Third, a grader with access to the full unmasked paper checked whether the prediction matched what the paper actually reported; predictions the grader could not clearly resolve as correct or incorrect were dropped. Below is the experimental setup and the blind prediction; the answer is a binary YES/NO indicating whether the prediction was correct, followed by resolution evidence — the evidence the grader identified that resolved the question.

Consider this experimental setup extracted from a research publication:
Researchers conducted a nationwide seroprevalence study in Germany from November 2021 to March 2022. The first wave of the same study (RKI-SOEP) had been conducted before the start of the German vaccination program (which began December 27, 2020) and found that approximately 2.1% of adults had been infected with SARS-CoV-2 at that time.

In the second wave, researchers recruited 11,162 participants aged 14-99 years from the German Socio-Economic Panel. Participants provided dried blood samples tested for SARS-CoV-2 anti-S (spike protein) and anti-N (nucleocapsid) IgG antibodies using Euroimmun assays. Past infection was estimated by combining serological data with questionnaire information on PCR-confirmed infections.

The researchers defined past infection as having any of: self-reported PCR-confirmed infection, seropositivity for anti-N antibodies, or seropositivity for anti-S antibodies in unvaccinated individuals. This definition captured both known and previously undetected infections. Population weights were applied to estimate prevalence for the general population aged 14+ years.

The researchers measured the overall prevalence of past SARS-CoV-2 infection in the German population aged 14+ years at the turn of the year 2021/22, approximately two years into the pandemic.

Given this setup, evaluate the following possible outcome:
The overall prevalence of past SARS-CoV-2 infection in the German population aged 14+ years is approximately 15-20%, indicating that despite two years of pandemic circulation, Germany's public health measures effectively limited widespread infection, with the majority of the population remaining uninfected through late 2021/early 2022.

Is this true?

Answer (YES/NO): NO